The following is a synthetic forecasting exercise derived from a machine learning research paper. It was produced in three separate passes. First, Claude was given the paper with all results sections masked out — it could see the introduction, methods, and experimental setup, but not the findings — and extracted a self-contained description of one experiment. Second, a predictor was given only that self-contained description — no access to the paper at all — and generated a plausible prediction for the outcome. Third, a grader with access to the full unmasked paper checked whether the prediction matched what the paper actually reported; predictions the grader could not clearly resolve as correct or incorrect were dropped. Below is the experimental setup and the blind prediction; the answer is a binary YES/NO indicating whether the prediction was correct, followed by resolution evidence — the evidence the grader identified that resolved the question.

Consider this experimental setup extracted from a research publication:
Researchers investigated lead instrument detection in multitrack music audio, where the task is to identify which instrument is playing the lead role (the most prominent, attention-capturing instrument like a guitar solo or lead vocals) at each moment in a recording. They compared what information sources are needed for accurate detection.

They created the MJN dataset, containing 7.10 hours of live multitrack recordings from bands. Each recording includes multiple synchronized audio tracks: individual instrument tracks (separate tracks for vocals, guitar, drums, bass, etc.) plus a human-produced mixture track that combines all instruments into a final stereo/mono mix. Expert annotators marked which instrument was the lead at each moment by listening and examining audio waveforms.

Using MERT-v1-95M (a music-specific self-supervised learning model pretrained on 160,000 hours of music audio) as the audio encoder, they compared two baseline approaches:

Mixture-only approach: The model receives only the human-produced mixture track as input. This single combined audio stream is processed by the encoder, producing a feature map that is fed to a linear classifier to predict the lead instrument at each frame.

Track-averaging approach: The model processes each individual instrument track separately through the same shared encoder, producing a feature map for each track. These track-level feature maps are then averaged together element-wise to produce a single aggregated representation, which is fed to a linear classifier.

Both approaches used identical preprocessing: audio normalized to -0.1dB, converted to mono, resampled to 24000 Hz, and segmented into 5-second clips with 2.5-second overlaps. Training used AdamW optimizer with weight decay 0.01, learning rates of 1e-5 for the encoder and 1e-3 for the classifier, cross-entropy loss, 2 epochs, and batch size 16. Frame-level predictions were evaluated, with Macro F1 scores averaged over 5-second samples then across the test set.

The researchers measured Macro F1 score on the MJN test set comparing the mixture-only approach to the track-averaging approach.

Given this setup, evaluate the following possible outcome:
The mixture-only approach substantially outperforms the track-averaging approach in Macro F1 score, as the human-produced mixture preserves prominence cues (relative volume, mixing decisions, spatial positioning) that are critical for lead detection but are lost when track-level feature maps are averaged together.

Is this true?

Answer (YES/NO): NO